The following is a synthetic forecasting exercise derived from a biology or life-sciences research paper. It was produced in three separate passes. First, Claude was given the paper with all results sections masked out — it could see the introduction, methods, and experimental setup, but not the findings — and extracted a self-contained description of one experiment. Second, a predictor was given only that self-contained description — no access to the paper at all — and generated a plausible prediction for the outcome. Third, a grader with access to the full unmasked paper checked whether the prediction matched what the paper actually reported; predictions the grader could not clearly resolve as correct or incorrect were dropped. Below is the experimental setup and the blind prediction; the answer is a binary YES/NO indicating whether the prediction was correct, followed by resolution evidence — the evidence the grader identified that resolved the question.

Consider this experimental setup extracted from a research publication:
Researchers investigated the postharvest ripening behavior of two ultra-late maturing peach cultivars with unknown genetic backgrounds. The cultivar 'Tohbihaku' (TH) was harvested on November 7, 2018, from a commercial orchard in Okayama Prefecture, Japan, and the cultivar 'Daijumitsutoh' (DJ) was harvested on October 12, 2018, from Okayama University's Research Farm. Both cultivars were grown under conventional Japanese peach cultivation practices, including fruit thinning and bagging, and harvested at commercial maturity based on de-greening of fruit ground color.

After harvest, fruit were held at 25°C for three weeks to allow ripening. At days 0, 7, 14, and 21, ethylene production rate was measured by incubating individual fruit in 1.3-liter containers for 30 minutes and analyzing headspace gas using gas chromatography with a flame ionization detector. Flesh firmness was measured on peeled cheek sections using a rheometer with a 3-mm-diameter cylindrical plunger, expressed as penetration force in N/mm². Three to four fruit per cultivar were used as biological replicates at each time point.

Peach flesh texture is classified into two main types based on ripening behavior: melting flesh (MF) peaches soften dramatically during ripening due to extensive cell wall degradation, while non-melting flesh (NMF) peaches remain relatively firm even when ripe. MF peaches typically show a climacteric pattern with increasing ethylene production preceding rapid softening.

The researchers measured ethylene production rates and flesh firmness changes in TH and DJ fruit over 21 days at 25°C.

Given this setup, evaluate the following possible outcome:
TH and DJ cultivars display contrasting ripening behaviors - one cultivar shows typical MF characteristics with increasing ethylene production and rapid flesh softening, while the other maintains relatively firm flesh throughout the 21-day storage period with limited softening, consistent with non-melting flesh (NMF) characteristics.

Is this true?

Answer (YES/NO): YES